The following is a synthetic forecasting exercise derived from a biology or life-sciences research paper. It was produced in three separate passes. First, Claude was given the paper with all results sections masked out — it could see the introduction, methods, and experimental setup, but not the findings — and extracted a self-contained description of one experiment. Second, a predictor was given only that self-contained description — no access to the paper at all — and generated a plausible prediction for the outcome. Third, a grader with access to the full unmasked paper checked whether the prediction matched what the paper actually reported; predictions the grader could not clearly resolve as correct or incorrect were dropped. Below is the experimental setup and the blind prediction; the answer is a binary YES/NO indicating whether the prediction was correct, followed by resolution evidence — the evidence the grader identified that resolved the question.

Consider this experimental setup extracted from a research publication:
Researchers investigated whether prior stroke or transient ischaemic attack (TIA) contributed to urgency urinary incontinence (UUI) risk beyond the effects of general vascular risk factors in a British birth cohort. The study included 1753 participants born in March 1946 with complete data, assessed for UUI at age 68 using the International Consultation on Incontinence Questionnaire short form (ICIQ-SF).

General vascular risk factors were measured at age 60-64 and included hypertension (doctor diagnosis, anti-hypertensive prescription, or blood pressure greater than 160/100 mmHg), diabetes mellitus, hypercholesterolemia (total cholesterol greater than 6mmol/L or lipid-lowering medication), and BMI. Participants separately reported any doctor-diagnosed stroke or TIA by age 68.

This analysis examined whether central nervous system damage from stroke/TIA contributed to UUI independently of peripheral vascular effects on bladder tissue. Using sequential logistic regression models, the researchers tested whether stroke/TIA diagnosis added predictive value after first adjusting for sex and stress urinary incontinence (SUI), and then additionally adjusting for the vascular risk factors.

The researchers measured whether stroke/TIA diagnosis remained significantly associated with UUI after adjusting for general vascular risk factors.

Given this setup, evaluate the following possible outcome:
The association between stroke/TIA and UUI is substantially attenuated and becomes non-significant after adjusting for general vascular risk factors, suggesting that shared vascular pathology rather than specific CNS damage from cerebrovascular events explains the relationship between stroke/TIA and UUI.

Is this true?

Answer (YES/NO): NO